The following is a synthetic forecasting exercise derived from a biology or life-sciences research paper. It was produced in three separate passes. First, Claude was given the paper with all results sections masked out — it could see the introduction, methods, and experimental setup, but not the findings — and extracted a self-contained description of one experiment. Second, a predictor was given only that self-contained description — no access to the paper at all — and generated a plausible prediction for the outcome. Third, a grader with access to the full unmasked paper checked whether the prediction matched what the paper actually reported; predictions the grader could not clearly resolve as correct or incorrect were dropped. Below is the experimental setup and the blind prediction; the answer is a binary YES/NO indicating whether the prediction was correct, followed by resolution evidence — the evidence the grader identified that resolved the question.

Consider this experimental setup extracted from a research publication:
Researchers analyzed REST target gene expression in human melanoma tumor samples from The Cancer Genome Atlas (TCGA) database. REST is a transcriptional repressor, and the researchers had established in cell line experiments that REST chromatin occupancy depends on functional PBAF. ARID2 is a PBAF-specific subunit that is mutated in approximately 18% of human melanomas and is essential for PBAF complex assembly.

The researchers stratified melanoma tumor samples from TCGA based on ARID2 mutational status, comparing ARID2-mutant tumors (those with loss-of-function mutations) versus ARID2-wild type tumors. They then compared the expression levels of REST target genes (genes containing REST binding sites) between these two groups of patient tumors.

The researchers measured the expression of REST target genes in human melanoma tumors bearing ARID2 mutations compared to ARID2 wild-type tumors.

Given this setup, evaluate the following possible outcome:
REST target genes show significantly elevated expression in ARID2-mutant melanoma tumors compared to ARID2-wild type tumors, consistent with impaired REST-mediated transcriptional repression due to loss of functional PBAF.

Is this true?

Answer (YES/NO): YES